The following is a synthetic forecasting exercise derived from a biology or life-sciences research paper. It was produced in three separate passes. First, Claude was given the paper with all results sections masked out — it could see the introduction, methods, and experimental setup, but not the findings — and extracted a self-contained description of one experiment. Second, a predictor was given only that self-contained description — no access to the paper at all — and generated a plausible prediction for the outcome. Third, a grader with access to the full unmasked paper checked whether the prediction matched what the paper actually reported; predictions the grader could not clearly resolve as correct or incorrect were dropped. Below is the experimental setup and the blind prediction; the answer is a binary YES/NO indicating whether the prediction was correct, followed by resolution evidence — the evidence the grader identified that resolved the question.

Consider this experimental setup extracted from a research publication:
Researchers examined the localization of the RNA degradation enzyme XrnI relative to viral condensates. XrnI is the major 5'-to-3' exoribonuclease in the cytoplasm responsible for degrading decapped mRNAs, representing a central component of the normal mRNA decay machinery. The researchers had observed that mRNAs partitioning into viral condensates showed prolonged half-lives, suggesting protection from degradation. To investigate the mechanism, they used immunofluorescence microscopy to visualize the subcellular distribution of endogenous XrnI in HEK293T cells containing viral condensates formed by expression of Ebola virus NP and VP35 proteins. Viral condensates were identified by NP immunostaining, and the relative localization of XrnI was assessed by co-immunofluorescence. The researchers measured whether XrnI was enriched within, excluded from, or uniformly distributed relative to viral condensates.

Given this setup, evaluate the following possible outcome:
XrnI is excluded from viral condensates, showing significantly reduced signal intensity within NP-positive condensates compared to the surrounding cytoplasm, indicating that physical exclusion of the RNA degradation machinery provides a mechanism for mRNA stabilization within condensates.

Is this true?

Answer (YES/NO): YES